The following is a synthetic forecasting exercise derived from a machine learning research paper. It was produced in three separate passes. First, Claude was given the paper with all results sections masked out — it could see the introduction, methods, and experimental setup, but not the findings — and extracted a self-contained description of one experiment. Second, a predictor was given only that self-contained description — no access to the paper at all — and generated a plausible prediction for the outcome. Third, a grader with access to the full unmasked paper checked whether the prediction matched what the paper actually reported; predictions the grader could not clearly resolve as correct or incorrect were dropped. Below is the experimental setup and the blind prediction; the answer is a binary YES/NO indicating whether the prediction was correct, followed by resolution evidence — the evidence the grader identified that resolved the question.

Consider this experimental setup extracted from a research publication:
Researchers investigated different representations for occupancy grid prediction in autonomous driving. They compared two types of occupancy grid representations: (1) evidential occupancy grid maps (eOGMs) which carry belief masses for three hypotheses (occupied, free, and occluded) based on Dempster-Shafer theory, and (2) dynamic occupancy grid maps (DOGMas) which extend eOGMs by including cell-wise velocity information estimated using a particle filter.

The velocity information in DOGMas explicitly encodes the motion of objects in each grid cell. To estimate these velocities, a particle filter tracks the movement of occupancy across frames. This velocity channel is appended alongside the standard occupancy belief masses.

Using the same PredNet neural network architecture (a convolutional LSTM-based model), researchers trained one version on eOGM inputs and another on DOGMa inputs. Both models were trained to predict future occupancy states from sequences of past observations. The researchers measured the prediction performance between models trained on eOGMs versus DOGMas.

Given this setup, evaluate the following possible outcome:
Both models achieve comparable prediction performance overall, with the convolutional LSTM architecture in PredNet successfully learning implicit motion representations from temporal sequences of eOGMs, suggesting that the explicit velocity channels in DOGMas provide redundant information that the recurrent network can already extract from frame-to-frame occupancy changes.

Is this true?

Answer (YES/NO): YES